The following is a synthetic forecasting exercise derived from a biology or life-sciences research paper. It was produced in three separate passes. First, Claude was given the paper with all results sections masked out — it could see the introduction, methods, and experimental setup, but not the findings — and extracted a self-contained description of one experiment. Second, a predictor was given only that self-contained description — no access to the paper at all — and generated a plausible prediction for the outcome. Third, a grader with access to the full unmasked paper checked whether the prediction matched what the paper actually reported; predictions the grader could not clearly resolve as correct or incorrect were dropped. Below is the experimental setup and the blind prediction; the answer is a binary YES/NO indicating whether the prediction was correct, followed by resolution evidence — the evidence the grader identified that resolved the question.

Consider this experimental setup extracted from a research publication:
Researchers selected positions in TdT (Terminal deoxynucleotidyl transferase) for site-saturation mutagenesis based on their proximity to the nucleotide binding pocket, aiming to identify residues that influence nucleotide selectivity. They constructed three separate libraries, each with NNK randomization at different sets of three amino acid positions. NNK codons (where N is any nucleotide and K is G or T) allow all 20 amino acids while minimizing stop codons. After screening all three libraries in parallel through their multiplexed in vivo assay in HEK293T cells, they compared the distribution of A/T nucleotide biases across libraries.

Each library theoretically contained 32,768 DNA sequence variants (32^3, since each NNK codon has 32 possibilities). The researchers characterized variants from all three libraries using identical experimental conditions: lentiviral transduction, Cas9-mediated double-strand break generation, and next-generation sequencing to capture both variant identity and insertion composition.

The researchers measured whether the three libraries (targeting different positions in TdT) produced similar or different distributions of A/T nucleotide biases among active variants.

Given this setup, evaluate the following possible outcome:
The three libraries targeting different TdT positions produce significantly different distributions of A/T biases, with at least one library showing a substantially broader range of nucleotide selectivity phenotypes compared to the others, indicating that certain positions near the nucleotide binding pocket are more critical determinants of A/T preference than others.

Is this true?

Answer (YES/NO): YES